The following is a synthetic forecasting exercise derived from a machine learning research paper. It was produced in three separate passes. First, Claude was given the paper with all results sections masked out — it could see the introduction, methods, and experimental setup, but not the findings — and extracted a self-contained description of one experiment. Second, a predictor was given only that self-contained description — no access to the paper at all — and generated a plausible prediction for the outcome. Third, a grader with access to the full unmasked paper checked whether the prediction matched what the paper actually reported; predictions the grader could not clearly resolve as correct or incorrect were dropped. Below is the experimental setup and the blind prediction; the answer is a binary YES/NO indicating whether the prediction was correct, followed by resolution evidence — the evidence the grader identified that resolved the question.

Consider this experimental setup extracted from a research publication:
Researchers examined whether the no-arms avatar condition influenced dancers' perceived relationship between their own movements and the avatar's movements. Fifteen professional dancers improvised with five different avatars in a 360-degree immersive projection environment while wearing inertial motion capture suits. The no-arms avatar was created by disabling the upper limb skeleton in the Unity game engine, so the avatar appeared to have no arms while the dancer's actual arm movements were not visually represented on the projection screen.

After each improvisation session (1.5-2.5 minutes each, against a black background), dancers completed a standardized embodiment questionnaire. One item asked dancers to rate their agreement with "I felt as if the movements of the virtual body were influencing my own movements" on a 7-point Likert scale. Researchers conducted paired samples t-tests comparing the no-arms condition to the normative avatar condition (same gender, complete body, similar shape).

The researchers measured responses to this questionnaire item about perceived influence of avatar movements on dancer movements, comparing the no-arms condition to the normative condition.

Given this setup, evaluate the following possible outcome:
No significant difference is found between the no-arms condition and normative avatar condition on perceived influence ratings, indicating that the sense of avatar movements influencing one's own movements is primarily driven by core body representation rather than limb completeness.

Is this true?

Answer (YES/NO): NO